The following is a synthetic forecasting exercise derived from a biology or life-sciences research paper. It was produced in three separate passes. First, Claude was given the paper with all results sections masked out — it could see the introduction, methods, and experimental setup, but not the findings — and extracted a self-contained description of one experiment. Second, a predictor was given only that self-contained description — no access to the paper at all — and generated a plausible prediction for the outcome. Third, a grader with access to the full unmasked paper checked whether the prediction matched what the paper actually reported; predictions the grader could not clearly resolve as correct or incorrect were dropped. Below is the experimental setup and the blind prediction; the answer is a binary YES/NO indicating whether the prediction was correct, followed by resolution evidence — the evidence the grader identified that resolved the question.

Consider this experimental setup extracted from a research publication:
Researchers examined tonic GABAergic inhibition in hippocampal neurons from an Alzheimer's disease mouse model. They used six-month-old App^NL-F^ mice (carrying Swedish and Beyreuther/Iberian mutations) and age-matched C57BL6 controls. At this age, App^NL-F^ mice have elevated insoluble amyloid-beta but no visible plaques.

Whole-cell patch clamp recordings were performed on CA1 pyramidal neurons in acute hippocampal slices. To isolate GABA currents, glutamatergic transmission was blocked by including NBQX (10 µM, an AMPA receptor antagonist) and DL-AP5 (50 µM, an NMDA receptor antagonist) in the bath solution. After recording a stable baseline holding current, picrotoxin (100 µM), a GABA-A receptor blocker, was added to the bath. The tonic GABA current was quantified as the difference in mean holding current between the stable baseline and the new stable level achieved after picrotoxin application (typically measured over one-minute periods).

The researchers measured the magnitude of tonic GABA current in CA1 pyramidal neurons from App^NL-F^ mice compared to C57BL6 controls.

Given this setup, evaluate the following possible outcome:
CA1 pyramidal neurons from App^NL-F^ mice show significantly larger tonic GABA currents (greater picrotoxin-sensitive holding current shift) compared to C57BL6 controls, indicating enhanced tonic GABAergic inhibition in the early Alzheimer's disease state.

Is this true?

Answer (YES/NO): YES